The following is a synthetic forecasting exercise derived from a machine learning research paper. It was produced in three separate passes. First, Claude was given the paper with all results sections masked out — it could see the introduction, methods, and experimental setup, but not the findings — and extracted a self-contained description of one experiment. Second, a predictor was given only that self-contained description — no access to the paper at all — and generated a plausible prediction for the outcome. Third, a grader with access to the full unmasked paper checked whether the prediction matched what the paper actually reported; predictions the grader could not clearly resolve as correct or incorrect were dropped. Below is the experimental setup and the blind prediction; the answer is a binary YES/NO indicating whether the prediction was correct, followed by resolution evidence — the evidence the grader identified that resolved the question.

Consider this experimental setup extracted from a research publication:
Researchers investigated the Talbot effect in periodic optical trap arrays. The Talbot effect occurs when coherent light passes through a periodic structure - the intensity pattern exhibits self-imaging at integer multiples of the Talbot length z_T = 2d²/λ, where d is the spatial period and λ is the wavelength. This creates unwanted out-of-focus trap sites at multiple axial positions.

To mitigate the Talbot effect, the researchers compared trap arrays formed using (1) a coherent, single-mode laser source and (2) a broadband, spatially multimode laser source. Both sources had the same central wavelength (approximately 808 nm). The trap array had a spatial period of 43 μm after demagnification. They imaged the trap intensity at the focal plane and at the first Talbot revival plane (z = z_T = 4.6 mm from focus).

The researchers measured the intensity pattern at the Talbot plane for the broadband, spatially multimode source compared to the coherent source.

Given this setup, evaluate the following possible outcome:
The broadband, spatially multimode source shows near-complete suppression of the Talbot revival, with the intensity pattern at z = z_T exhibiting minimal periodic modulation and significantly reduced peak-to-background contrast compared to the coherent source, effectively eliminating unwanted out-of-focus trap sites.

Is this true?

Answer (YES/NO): YES